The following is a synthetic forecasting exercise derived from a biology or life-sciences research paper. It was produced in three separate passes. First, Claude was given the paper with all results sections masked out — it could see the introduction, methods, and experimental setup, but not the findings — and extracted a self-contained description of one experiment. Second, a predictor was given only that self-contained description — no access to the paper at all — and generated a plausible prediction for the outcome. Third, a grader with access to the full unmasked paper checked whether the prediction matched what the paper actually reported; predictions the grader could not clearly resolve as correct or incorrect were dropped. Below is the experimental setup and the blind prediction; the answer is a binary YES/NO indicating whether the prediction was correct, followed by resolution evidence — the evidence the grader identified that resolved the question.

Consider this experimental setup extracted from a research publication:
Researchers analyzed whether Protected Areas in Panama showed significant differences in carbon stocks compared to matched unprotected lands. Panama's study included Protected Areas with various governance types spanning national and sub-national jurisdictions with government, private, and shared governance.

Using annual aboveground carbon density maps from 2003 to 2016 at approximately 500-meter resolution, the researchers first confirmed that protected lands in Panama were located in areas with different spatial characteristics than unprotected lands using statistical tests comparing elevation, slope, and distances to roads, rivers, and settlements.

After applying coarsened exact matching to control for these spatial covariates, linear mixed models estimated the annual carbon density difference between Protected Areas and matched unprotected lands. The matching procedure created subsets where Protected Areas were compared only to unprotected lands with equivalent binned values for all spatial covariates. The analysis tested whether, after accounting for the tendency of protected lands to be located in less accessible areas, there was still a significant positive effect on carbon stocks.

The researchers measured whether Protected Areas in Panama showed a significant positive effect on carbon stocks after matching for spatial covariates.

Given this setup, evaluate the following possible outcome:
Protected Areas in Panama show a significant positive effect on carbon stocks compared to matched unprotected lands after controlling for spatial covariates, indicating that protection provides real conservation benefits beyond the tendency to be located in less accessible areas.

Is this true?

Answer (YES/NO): YES